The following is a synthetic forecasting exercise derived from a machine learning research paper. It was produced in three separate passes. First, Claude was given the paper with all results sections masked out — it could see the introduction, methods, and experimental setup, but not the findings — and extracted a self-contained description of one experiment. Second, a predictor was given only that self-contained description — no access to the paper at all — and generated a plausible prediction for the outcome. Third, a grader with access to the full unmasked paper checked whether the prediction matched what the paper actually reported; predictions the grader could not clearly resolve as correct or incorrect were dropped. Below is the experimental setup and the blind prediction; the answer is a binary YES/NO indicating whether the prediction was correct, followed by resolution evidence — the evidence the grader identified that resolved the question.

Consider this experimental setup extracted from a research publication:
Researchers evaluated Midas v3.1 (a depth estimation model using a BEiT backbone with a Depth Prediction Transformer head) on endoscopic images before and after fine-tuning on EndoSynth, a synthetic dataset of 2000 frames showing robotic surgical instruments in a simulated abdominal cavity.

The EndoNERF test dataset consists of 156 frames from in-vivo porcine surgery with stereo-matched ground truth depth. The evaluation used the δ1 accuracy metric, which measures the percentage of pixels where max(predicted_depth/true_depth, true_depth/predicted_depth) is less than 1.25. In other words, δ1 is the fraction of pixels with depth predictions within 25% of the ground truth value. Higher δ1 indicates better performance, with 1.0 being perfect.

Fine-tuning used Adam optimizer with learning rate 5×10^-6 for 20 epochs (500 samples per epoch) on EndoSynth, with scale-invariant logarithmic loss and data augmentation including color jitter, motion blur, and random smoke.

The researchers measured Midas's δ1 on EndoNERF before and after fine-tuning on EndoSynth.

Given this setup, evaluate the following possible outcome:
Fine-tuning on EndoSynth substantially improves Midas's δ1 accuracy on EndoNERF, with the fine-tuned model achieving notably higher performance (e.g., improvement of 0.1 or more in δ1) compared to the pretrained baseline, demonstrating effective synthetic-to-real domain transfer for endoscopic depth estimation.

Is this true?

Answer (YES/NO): YES